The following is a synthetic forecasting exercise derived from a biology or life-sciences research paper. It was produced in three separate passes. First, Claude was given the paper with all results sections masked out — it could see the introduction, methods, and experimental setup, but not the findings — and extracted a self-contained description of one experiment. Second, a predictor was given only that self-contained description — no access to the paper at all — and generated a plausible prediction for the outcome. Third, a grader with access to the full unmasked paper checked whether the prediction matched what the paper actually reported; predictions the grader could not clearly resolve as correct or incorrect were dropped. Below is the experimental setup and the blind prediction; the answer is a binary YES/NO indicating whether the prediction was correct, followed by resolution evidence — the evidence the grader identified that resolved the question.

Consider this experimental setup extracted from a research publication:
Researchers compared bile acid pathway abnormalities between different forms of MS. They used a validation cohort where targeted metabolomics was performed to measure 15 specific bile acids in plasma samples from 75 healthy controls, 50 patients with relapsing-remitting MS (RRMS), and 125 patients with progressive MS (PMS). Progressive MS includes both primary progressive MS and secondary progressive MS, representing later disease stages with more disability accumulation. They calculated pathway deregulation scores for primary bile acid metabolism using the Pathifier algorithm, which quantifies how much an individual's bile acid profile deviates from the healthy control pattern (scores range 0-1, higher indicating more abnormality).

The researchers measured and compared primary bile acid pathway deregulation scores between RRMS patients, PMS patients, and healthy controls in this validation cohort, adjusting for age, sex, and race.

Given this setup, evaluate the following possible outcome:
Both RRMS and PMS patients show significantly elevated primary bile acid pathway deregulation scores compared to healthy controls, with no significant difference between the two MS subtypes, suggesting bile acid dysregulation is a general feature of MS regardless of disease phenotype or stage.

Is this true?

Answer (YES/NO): NO